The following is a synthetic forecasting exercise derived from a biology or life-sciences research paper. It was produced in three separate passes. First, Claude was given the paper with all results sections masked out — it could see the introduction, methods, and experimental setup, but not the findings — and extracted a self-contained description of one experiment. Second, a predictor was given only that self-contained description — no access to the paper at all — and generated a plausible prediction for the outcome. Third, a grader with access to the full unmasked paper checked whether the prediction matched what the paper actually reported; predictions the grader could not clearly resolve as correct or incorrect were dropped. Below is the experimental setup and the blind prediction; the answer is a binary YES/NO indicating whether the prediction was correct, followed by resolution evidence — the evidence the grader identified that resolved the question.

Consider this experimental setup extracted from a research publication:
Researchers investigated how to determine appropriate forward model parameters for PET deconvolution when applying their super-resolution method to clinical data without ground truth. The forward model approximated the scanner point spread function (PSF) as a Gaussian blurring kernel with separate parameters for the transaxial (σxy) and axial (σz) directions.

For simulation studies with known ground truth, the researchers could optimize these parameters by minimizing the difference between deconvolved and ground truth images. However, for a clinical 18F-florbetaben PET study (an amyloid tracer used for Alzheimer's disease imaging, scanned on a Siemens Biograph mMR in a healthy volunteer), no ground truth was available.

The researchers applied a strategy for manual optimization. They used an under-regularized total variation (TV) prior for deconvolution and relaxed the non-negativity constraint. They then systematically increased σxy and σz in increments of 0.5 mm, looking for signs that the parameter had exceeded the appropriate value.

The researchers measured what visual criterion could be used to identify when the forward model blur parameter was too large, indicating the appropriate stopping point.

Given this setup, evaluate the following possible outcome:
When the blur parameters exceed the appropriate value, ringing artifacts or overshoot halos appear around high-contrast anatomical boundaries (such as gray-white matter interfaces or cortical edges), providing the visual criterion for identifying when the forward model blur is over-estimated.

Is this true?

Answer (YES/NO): NO